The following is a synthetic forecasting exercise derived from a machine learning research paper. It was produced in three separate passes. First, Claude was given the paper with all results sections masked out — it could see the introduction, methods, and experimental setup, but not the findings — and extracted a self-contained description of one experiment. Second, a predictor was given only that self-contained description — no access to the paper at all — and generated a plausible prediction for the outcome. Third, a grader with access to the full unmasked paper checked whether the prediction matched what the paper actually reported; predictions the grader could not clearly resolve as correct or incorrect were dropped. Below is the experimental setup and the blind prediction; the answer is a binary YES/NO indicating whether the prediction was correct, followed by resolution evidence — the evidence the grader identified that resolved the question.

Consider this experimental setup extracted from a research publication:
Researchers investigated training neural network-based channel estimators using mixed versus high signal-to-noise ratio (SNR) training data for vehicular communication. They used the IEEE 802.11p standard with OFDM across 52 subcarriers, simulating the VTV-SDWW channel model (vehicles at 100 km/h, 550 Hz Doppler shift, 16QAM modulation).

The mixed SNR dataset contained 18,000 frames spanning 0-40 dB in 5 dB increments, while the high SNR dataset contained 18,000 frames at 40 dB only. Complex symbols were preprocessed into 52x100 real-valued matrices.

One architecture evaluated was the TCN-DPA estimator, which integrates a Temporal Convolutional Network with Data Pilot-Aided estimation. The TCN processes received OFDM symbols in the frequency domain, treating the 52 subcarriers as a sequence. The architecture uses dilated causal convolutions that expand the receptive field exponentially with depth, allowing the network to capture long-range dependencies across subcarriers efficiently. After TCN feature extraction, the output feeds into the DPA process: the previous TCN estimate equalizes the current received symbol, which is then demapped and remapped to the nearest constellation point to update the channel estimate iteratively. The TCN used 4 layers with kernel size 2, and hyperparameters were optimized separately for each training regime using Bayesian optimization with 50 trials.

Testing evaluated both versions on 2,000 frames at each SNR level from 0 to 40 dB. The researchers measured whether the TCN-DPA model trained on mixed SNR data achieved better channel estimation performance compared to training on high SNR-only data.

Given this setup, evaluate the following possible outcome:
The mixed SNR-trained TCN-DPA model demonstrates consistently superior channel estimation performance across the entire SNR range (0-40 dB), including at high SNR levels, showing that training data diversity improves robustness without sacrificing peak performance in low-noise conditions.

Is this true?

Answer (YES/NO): NO